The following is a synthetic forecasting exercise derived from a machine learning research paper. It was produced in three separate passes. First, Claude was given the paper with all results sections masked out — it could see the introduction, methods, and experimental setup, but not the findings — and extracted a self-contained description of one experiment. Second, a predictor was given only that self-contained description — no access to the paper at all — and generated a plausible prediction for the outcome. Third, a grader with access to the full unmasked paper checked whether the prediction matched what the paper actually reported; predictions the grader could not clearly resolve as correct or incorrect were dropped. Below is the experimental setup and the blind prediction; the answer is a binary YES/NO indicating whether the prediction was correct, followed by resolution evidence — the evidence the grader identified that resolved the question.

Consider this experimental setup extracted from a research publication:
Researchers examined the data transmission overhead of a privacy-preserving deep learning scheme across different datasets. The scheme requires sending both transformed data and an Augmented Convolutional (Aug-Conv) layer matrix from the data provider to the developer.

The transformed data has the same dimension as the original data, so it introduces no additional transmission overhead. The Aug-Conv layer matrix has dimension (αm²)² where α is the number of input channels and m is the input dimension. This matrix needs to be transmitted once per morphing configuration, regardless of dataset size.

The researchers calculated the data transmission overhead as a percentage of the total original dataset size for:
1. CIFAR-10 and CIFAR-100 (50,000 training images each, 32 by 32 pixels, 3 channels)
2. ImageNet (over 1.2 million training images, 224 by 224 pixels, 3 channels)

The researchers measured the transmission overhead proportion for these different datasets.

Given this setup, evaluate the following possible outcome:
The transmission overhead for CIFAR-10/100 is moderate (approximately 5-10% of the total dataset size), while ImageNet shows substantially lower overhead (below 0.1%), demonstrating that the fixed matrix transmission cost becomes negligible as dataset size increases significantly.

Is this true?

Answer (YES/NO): NO